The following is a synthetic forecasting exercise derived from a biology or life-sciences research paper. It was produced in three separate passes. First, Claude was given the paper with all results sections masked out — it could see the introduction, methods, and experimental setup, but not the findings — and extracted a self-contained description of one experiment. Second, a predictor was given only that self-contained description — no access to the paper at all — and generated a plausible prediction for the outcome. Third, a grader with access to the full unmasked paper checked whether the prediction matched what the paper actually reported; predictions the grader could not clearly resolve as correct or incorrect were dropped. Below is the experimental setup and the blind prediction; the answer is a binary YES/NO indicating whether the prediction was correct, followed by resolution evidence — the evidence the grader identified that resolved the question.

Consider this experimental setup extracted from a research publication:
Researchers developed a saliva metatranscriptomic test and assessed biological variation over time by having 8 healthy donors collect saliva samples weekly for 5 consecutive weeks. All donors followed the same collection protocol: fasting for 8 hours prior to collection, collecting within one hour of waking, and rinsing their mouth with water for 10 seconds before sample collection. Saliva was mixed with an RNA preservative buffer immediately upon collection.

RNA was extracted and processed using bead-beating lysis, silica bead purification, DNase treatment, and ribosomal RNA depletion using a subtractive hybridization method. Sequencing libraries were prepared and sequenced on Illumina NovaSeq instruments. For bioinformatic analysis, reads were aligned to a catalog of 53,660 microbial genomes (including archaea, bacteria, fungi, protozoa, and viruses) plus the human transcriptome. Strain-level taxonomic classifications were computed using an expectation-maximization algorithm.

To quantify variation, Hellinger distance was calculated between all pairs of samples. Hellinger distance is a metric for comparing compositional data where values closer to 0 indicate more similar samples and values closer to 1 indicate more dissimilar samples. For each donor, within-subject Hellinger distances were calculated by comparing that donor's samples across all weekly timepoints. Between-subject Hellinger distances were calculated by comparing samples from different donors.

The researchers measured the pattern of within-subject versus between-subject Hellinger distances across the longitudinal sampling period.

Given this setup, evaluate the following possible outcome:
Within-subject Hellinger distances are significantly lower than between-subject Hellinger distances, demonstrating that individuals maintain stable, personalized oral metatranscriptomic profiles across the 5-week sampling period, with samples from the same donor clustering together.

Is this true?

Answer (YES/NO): YES